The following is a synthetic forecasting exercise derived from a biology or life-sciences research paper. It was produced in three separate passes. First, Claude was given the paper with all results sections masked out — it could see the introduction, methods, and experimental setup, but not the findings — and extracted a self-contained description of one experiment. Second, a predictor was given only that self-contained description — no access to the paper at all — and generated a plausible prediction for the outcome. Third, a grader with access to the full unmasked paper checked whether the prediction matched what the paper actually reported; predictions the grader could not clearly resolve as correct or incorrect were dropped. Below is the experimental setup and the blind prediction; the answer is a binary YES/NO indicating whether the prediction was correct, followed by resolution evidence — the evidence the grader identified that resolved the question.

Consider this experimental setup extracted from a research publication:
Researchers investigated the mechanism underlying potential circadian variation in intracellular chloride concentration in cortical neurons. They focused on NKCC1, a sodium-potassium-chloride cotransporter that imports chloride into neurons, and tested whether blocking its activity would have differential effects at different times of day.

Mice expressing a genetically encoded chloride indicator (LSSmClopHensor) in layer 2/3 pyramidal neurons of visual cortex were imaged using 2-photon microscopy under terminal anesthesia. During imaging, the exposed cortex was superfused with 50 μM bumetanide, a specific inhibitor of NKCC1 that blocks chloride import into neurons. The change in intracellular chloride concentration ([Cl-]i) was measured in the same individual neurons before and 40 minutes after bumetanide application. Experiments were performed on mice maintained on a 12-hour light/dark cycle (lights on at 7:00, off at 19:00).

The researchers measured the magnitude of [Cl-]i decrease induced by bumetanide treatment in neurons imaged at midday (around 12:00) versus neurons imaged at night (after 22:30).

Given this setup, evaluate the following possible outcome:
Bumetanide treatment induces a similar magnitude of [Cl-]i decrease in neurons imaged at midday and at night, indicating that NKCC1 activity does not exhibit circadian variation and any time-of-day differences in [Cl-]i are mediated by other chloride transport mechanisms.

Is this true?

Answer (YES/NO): NO